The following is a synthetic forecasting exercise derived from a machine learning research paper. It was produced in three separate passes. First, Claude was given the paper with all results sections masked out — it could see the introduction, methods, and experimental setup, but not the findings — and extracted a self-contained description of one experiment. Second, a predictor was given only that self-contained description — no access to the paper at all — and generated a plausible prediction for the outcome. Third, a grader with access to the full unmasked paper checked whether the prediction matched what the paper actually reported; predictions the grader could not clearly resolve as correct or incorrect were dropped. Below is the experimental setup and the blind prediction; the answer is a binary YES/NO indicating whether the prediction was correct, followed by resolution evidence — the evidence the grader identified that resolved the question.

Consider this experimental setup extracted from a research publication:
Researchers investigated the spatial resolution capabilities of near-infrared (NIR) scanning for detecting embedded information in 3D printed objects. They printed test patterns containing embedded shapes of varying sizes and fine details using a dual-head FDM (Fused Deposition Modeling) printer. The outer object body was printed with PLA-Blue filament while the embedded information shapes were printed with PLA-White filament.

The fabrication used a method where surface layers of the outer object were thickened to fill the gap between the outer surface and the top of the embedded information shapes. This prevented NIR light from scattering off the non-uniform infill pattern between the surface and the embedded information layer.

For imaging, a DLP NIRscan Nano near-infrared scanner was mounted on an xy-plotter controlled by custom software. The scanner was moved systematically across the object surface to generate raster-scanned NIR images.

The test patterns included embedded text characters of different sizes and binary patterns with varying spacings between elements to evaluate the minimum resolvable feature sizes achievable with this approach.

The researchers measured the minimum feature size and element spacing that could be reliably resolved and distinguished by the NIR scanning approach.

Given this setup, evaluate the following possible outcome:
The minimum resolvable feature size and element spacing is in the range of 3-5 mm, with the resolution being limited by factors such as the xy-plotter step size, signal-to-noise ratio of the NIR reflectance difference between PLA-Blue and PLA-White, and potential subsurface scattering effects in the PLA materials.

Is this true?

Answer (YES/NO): NO